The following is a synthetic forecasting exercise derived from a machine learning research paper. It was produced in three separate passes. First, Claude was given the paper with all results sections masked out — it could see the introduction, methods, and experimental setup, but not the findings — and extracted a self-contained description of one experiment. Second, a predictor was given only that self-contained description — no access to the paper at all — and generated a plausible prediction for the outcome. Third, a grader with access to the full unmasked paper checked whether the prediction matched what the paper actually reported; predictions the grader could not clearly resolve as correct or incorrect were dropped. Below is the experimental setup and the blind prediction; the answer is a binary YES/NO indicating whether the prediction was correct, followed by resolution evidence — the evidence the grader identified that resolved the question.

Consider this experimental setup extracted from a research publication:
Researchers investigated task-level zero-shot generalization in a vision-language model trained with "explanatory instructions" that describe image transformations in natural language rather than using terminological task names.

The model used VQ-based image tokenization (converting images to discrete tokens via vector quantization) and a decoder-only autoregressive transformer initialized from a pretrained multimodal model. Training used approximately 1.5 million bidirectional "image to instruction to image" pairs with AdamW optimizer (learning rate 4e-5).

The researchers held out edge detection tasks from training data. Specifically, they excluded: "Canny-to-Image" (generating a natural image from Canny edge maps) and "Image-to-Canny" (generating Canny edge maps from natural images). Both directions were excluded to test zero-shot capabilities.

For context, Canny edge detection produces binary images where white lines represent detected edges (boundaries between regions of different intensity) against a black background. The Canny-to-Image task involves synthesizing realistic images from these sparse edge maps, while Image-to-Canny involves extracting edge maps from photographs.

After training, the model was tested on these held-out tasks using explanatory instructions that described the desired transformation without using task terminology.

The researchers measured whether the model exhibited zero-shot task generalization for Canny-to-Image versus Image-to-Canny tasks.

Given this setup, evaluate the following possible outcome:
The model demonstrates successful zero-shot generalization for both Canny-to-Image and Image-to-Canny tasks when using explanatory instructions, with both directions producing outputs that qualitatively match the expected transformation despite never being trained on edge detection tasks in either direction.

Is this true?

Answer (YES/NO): NO